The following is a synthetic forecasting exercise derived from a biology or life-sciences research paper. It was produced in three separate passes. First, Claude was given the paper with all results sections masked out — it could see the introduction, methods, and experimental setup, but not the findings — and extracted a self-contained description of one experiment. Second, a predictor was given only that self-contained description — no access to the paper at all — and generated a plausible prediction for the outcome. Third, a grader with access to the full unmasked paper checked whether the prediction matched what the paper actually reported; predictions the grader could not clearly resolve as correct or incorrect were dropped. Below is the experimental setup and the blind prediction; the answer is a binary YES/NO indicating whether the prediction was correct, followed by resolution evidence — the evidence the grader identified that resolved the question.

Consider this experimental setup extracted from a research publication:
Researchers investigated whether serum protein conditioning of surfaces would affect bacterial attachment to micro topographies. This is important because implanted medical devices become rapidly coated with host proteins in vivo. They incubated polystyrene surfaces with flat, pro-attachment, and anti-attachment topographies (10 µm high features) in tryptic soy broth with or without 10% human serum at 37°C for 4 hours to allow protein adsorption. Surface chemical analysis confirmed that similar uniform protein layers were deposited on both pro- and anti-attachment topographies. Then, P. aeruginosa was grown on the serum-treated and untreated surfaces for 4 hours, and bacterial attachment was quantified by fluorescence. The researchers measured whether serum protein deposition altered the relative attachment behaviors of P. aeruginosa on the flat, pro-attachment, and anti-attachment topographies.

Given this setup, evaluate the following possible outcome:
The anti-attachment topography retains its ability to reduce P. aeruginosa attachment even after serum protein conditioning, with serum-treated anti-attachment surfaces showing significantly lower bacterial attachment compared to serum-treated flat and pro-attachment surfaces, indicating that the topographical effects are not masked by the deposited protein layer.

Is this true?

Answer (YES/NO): YES